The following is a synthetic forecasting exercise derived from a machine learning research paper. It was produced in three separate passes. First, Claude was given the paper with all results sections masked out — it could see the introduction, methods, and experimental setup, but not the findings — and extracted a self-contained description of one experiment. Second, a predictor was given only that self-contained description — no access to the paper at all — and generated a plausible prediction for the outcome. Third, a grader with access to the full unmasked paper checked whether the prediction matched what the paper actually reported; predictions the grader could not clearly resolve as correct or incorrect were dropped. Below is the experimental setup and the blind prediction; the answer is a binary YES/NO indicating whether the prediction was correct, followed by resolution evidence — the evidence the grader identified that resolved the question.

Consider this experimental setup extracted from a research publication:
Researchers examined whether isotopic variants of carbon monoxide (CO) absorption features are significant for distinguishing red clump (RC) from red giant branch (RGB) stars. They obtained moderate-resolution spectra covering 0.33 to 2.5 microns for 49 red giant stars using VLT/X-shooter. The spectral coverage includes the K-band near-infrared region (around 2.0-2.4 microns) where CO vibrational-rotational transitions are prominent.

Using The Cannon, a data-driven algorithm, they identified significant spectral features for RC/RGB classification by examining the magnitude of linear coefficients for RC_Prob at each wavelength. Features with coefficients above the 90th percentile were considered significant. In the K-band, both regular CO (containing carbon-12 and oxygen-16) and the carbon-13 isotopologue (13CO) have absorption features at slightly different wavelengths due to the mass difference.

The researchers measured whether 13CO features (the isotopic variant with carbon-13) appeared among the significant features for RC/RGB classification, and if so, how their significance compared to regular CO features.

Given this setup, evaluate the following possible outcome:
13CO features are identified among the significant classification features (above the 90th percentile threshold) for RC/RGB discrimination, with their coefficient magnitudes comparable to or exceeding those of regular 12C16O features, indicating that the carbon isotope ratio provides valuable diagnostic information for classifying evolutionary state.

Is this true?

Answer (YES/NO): YES